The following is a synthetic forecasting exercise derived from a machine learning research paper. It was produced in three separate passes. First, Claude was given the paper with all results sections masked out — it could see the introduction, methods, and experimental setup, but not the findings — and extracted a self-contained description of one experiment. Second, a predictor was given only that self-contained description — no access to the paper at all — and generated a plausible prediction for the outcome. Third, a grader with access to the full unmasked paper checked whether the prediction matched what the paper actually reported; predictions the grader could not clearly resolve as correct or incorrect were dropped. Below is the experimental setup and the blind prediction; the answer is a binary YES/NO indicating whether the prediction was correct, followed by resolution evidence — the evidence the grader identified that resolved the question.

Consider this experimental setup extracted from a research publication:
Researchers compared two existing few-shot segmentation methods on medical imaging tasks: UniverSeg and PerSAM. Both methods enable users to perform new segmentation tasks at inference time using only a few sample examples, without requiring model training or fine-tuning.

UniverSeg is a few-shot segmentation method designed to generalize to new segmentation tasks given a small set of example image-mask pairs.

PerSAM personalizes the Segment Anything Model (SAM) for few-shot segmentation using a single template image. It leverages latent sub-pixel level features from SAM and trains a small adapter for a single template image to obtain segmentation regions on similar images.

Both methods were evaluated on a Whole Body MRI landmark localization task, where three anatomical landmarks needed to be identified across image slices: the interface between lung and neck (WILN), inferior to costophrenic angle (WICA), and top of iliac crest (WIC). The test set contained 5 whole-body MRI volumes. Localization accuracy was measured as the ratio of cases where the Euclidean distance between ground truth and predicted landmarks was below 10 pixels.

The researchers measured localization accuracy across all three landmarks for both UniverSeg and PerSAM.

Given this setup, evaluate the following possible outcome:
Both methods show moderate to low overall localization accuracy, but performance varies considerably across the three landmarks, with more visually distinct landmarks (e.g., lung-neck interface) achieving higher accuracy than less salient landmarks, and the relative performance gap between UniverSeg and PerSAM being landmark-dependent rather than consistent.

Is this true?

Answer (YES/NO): NO